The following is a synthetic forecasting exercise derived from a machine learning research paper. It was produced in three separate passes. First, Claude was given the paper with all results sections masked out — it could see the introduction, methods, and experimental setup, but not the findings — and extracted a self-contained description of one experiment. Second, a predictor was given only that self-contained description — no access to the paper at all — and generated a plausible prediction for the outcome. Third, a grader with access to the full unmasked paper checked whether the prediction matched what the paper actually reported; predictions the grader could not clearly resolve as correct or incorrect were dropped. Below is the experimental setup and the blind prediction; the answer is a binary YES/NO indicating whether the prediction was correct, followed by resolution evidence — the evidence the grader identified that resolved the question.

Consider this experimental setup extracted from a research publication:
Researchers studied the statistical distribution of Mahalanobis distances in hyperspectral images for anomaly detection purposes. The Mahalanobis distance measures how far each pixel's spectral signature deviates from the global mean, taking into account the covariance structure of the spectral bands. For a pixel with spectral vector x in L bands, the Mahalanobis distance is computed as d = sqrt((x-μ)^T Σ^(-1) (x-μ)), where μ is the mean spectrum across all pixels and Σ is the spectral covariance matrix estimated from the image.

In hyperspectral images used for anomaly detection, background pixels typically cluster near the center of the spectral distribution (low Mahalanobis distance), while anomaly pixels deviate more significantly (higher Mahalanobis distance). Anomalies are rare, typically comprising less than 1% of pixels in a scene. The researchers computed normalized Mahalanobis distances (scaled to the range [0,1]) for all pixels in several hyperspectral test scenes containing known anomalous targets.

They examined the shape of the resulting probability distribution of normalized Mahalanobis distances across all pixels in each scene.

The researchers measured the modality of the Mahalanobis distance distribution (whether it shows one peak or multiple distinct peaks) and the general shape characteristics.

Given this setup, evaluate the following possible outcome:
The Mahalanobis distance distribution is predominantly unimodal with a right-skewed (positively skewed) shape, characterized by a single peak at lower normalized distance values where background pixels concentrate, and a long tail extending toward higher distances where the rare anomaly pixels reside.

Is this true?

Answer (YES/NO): YES